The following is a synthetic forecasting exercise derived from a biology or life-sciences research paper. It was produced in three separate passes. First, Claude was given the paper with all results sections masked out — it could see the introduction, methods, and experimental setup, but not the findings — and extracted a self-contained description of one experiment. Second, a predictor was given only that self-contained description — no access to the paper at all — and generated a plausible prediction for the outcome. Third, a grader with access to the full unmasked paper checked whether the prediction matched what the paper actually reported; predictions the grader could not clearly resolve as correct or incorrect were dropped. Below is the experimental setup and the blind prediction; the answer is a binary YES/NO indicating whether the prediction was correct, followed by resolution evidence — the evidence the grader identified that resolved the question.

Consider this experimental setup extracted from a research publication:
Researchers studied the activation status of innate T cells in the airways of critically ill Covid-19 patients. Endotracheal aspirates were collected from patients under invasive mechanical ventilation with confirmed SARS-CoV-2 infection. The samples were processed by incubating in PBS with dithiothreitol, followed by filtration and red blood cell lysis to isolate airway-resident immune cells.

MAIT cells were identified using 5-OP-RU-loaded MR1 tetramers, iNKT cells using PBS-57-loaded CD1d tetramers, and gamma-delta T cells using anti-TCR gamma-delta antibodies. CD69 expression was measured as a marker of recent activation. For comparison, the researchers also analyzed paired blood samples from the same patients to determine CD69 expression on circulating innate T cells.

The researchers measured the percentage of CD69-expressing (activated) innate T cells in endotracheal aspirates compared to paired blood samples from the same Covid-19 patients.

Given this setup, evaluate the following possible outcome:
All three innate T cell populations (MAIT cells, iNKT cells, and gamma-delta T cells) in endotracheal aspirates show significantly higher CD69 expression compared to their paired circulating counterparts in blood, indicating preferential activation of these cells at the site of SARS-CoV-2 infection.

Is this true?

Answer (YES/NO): NO